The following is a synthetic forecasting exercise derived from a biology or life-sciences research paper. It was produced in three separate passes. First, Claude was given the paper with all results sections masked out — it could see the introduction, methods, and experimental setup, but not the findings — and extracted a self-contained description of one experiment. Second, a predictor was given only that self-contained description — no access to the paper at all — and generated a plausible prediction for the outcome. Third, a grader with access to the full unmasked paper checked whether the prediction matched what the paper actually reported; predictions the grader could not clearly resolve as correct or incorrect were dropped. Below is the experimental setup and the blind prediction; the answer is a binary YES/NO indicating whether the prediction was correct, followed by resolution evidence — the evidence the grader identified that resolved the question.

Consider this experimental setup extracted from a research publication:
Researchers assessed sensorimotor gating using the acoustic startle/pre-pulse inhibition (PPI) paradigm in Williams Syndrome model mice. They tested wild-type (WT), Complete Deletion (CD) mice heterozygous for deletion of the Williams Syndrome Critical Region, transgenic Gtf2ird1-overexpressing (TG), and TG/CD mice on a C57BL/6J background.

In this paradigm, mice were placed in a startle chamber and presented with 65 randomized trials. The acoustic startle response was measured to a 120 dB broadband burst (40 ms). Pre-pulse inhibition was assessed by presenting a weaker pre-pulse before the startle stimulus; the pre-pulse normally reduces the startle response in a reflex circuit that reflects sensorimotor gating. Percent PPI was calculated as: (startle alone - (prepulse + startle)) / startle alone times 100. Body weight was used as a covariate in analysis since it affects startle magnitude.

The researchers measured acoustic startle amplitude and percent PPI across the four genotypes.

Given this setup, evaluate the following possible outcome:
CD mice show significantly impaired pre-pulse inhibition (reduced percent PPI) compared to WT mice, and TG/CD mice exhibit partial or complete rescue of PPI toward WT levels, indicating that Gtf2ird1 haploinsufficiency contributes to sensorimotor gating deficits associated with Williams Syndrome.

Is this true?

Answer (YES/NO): NO